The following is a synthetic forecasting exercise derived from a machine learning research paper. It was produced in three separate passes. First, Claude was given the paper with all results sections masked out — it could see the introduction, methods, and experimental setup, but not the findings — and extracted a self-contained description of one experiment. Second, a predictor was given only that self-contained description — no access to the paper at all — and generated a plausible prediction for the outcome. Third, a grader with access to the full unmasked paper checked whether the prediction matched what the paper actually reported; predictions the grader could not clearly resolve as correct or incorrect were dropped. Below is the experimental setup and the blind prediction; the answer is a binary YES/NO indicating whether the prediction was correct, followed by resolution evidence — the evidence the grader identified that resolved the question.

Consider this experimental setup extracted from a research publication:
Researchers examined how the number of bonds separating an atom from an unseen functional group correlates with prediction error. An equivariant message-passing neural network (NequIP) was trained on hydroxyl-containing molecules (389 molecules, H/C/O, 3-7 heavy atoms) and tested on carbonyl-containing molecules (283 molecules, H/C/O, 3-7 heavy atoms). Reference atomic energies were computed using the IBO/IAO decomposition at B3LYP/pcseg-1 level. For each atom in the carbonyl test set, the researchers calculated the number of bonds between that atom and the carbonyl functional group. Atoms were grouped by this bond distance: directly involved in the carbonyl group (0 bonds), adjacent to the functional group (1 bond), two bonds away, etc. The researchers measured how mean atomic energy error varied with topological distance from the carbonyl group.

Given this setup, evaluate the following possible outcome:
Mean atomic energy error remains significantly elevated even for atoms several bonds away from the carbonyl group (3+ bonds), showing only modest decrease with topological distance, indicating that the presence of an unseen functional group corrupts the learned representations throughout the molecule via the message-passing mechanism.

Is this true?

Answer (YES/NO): NO